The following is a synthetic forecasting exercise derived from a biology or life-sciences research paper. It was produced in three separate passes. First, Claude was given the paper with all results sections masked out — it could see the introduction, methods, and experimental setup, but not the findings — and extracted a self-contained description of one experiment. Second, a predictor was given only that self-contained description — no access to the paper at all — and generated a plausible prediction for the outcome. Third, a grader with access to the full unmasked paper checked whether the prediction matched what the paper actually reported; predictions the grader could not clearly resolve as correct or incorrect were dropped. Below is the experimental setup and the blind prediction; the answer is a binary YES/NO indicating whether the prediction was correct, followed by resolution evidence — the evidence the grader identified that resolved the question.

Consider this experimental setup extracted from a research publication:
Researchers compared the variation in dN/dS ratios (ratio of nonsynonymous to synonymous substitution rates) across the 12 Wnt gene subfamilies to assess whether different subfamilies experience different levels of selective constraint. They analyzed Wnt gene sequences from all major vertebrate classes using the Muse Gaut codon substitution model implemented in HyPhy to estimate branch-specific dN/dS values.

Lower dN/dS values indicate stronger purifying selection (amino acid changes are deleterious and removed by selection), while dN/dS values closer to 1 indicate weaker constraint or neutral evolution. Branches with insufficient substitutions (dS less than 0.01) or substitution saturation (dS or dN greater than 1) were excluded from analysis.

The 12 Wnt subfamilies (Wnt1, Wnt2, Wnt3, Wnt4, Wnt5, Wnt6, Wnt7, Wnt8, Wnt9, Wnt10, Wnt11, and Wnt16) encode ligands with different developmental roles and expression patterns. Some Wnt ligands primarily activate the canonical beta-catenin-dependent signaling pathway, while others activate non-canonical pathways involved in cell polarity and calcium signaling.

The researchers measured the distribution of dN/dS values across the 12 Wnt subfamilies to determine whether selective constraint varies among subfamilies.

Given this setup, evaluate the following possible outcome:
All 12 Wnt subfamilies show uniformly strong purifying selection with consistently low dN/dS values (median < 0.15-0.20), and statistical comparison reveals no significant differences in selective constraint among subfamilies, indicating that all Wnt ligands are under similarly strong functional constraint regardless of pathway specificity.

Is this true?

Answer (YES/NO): NO